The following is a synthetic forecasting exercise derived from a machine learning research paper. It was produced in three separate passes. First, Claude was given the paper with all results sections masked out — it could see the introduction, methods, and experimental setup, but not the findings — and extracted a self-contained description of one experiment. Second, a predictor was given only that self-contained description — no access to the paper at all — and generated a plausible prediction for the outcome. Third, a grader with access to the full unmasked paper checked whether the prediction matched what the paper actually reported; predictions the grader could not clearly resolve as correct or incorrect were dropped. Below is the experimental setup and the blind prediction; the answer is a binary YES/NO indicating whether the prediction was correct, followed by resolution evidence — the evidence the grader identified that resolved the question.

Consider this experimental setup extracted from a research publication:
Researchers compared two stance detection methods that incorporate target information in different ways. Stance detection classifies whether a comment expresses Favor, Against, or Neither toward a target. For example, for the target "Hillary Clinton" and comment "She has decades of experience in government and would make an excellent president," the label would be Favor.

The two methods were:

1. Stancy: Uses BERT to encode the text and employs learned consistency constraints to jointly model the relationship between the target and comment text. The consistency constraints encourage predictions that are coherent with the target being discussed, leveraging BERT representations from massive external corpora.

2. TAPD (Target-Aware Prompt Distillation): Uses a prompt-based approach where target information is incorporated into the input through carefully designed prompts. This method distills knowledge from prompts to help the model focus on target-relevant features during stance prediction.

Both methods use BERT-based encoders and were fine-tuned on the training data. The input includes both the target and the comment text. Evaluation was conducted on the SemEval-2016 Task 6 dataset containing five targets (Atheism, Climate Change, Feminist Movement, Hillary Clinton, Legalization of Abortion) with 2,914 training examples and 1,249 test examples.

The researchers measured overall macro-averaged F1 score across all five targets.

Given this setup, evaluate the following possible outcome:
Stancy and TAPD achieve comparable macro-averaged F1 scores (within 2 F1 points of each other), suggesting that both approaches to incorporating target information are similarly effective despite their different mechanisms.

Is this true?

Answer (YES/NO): NO